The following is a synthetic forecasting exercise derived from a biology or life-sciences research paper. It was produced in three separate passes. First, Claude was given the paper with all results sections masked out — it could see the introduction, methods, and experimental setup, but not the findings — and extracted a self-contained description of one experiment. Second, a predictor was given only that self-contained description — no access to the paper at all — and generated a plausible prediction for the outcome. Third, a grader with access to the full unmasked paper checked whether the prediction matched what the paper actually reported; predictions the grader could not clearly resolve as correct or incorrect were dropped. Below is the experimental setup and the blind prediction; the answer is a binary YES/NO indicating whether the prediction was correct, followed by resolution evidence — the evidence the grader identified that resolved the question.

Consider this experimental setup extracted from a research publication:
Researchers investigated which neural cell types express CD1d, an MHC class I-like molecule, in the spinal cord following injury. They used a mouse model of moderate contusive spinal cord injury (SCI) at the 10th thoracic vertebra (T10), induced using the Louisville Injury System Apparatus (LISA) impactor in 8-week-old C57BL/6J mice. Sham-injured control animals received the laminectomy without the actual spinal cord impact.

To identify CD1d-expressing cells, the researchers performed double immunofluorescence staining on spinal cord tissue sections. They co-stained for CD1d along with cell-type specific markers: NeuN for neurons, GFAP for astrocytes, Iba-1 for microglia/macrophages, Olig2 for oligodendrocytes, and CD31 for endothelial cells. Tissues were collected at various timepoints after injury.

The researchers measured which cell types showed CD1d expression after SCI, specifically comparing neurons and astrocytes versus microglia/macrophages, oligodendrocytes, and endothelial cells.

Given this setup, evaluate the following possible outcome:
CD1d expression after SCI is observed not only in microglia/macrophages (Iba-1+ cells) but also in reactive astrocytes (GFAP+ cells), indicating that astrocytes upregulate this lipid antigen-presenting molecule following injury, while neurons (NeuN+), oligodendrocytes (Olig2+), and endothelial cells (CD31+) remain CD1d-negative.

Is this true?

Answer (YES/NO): NO